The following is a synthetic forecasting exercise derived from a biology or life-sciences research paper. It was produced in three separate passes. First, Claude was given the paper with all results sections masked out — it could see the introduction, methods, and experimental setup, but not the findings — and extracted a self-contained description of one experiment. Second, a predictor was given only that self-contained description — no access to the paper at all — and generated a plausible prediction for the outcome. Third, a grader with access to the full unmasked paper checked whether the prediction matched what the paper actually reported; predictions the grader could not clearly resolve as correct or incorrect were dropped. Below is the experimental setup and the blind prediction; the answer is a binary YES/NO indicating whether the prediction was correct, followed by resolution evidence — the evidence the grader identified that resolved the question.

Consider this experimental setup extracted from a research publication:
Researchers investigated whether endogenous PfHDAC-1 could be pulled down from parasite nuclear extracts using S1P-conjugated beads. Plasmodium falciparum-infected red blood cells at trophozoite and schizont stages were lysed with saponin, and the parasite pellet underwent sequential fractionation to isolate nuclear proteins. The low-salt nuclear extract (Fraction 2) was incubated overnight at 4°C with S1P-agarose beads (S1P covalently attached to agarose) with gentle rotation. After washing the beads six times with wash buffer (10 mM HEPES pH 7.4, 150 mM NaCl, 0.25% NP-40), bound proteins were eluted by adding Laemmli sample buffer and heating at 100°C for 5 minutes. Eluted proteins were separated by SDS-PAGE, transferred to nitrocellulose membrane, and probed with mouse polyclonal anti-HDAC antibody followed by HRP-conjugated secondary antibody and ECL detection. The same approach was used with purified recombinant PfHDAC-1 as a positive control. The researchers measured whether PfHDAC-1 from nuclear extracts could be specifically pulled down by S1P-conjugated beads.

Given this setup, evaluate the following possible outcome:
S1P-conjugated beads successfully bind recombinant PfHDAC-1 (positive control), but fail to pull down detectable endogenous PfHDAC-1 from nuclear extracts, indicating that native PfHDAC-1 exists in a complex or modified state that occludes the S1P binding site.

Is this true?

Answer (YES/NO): NO